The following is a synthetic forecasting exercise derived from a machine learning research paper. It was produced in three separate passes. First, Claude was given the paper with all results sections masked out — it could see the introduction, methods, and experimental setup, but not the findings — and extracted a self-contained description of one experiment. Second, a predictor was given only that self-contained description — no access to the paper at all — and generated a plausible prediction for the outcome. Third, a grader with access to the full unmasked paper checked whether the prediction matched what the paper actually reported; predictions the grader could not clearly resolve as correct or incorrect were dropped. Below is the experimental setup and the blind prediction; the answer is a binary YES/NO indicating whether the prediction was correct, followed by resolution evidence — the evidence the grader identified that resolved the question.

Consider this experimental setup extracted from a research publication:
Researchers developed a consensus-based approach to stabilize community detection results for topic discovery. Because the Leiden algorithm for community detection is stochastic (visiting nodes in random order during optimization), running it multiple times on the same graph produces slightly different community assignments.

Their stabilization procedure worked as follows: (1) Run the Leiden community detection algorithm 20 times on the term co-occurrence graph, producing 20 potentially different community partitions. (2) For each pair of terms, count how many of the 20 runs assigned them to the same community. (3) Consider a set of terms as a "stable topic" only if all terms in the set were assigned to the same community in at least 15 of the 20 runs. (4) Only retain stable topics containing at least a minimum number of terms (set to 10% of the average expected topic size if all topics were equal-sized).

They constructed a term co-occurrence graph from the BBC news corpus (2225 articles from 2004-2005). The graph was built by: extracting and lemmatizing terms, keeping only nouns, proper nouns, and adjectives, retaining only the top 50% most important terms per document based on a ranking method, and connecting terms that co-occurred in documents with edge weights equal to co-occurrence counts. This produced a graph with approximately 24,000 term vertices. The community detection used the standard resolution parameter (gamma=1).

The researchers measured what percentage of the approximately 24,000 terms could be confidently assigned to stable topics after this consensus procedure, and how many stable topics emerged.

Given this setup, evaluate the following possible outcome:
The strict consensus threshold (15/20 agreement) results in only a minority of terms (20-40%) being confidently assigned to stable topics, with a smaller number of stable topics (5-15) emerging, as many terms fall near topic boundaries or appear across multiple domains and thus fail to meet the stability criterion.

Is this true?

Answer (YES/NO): NO